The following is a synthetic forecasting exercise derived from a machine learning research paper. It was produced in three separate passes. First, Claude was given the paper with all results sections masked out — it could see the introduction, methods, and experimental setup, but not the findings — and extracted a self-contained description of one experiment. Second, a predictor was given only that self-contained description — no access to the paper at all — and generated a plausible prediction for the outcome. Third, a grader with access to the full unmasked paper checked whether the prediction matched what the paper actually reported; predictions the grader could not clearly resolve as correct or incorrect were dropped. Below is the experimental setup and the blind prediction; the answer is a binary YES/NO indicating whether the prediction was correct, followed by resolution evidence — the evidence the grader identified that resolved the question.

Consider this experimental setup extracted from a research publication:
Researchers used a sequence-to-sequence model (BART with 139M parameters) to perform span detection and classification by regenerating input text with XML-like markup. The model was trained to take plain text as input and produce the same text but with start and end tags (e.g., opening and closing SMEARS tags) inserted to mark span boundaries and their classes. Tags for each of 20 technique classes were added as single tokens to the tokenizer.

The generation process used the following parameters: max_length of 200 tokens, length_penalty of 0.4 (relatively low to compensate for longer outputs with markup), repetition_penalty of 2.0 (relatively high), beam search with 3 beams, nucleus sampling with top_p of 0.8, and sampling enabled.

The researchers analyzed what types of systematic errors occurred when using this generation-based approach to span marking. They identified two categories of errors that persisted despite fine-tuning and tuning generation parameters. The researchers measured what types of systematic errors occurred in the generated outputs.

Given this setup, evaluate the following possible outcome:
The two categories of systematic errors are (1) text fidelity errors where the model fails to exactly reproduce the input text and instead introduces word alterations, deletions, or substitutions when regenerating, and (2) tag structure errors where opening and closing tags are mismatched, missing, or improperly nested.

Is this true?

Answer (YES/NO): YES